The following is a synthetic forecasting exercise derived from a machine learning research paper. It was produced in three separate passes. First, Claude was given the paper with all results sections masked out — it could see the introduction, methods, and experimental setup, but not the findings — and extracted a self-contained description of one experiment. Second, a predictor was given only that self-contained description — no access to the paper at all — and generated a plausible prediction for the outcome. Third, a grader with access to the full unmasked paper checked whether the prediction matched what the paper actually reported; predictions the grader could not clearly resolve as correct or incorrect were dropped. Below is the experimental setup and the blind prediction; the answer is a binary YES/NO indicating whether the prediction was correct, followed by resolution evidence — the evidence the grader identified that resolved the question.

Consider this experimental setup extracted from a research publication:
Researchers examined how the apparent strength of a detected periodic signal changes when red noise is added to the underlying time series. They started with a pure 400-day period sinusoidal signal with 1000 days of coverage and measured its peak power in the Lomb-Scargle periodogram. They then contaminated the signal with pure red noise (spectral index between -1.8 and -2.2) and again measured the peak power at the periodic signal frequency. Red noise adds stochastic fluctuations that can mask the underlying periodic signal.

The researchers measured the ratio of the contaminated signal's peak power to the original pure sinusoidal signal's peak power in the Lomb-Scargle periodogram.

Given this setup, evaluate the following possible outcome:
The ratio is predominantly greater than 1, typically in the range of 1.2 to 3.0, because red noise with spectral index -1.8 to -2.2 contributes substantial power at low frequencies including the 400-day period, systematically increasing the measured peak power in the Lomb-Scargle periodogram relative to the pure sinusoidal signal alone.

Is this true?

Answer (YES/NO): NO